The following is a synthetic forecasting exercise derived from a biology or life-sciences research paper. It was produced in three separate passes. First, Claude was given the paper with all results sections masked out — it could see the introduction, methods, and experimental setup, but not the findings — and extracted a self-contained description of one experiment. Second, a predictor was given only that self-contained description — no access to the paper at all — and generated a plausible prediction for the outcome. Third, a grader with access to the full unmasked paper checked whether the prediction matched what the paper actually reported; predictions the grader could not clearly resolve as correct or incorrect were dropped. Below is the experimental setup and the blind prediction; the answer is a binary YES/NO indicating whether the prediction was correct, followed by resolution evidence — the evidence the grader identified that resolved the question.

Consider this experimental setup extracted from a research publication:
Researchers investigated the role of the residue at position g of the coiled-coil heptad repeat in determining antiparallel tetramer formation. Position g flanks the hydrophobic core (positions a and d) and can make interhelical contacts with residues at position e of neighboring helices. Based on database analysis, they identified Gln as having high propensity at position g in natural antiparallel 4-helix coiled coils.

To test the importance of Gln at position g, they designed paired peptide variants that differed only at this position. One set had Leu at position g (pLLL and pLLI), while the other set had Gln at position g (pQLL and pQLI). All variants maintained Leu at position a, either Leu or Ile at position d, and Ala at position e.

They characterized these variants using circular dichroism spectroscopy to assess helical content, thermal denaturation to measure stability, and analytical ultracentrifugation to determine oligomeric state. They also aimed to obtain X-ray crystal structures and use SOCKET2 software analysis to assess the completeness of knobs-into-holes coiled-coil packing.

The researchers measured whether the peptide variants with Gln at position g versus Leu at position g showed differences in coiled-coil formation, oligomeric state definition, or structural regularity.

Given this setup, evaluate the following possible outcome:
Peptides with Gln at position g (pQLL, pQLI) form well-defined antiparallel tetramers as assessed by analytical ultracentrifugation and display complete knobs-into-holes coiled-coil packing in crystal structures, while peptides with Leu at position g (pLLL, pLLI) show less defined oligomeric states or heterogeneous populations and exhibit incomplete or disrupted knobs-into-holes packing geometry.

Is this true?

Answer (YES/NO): NO